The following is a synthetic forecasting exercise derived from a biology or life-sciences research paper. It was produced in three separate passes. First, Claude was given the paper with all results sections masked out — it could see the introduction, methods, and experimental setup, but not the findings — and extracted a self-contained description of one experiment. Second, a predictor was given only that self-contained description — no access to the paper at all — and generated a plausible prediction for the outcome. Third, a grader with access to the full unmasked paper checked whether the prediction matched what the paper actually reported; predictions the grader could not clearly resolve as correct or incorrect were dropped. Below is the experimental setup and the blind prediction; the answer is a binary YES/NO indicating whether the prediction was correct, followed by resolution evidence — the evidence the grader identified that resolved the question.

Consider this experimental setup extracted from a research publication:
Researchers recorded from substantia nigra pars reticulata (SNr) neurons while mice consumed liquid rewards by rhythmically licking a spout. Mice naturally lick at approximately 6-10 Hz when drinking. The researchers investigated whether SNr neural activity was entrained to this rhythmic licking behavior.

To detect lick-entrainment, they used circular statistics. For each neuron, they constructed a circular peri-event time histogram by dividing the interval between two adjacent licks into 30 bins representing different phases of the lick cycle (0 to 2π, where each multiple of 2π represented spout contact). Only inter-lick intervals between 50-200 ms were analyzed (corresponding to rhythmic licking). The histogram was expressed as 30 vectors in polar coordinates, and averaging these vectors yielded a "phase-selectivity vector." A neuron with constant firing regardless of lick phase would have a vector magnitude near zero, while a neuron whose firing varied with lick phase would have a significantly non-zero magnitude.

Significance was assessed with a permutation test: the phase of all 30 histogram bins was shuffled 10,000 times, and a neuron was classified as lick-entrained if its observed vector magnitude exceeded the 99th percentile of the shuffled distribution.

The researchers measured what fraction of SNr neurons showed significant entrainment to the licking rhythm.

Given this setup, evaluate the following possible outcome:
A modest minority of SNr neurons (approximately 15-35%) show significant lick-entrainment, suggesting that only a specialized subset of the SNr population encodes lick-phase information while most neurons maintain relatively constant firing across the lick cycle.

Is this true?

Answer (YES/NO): NO